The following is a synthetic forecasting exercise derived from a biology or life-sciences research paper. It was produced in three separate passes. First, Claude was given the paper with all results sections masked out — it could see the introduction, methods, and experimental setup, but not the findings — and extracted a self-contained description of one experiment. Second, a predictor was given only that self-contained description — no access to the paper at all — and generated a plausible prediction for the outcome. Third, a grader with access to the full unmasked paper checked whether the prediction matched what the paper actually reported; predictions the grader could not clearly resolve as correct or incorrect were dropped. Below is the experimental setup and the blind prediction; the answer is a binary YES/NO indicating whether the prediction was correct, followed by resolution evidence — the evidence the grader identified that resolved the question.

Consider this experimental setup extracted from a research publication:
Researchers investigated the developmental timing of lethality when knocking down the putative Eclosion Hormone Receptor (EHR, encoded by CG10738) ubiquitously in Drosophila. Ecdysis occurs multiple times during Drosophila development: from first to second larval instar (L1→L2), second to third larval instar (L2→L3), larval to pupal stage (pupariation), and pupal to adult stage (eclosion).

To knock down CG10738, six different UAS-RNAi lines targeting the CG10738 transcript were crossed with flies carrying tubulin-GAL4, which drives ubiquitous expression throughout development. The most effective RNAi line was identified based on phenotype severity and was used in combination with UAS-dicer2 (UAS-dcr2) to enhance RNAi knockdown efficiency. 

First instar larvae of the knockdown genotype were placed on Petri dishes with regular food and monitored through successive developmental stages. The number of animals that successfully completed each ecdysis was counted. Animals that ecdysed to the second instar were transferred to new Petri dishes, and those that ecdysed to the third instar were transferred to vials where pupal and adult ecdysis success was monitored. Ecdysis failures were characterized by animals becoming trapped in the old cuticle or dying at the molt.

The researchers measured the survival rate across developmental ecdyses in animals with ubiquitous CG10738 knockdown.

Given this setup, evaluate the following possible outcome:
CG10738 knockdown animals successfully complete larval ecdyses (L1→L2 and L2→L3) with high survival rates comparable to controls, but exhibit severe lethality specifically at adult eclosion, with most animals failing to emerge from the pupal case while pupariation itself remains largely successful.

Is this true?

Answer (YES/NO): NO